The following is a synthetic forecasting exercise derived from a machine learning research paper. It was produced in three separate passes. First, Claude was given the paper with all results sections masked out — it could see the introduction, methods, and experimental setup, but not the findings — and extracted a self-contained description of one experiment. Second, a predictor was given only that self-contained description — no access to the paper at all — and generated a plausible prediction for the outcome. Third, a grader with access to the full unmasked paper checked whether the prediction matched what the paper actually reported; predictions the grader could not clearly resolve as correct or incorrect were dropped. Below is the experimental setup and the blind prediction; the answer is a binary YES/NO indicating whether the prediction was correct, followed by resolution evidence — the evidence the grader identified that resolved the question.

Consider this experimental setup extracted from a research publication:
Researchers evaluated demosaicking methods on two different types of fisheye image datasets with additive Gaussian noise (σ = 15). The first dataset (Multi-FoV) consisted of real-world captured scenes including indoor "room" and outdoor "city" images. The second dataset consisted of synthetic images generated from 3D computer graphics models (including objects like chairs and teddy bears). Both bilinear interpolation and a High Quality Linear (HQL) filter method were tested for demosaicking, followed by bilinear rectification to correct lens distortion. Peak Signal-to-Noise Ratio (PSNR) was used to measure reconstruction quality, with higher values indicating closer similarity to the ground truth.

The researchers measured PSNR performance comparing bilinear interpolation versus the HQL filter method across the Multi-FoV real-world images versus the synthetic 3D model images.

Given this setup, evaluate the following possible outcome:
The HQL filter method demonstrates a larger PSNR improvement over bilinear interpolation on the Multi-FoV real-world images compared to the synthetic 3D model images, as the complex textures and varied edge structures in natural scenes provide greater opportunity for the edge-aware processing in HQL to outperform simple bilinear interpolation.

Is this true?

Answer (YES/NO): NO